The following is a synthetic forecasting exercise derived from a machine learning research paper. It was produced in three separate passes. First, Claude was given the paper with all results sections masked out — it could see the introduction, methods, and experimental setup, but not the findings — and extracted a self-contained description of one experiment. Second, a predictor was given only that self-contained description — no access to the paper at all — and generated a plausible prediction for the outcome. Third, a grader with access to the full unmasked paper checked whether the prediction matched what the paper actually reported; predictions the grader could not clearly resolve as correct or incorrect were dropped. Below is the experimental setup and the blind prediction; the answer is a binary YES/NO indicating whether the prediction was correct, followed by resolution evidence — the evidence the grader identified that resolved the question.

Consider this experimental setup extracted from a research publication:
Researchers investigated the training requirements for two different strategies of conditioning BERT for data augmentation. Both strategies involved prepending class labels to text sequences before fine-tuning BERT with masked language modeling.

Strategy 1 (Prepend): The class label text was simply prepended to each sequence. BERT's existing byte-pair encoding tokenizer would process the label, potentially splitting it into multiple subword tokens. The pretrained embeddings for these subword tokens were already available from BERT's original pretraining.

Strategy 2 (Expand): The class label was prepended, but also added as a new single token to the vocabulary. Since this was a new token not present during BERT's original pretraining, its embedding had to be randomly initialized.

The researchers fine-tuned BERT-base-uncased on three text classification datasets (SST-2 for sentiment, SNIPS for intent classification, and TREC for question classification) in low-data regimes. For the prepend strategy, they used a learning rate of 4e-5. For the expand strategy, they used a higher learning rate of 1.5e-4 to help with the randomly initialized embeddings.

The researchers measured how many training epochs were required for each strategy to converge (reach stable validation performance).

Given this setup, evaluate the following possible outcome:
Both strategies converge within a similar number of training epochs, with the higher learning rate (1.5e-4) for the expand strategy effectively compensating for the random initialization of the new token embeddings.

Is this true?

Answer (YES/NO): NO